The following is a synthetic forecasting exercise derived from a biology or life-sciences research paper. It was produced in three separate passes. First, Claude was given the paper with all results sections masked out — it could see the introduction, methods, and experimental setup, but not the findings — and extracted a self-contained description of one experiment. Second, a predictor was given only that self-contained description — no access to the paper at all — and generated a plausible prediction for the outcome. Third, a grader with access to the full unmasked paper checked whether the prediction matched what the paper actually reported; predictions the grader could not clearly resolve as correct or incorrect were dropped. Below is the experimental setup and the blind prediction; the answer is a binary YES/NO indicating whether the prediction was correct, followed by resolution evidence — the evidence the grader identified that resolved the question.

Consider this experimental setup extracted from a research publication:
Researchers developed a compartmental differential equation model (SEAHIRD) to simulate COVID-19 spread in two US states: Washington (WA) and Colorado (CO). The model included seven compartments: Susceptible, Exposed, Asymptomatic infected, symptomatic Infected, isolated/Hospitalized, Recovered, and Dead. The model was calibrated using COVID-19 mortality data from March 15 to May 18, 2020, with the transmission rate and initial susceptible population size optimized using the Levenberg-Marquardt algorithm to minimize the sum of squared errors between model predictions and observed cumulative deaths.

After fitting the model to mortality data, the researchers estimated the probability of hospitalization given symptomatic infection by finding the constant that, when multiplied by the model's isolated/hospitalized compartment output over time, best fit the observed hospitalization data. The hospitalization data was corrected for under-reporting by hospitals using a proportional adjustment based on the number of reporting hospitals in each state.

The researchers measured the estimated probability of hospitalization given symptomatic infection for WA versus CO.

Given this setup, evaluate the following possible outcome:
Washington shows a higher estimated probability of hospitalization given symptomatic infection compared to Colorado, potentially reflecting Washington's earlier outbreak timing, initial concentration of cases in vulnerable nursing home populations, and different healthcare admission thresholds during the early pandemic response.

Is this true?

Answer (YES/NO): YES